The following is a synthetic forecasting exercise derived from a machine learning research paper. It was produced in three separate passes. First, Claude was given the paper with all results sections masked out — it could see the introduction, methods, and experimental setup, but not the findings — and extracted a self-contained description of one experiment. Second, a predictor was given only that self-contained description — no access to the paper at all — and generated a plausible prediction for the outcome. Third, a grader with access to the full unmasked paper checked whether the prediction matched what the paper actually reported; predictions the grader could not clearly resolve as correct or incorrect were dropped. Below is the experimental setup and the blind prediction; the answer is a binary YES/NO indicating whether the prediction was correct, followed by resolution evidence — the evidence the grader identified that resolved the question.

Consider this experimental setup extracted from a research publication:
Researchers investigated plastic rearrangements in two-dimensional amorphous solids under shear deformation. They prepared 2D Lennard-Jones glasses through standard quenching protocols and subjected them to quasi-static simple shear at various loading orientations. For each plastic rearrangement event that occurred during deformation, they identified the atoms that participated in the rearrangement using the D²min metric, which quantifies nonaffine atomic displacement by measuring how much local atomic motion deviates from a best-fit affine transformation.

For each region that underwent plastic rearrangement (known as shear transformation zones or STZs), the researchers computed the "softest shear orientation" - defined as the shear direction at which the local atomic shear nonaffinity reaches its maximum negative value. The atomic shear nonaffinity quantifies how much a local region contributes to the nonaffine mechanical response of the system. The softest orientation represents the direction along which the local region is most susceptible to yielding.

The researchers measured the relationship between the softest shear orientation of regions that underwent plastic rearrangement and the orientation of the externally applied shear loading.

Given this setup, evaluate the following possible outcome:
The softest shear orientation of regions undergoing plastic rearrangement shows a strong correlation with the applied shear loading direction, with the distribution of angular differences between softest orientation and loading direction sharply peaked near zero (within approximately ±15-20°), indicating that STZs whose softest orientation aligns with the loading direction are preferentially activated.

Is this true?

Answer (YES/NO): NO